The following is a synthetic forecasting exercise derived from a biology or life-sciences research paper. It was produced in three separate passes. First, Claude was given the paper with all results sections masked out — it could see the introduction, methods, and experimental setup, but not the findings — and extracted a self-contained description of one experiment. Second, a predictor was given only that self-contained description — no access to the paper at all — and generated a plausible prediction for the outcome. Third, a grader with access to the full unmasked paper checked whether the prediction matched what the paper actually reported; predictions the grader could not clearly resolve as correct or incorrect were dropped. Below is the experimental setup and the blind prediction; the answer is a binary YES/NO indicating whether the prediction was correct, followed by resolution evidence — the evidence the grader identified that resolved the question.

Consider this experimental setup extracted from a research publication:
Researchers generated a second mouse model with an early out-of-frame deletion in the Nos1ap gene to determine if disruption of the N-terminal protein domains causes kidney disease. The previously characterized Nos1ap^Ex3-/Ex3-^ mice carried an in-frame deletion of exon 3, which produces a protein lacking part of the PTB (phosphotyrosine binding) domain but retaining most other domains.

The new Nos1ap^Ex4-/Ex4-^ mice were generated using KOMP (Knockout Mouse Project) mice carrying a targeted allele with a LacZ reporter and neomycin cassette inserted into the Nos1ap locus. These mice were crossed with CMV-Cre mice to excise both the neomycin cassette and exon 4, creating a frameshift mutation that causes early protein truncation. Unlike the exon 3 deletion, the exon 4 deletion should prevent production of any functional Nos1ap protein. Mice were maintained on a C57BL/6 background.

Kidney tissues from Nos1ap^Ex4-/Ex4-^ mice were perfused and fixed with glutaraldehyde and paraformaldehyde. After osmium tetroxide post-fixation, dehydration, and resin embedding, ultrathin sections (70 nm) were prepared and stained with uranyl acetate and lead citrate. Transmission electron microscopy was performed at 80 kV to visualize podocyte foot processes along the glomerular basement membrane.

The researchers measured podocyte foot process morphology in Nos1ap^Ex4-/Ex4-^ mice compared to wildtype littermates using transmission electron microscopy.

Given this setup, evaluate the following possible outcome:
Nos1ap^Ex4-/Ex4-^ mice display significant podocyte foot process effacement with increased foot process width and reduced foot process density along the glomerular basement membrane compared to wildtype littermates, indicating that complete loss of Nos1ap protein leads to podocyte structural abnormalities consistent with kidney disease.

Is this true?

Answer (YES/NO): YES